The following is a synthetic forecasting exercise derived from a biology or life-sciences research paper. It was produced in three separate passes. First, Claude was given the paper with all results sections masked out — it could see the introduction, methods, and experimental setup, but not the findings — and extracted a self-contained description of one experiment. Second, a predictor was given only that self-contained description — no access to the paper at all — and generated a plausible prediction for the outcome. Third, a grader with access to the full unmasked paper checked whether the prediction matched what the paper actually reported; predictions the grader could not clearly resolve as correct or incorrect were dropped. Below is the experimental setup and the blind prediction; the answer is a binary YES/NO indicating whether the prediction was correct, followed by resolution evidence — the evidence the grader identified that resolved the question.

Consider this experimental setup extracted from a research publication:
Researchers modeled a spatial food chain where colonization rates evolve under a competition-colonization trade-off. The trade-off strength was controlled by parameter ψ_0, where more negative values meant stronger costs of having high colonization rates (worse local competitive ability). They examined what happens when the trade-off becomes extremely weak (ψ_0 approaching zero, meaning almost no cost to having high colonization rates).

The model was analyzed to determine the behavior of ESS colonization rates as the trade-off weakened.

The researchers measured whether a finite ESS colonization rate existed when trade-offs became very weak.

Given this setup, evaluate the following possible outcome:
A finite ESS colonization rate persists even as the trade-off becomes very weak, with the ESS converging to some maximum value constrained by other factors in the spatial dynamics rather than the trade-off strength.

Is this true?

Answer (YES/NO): NO